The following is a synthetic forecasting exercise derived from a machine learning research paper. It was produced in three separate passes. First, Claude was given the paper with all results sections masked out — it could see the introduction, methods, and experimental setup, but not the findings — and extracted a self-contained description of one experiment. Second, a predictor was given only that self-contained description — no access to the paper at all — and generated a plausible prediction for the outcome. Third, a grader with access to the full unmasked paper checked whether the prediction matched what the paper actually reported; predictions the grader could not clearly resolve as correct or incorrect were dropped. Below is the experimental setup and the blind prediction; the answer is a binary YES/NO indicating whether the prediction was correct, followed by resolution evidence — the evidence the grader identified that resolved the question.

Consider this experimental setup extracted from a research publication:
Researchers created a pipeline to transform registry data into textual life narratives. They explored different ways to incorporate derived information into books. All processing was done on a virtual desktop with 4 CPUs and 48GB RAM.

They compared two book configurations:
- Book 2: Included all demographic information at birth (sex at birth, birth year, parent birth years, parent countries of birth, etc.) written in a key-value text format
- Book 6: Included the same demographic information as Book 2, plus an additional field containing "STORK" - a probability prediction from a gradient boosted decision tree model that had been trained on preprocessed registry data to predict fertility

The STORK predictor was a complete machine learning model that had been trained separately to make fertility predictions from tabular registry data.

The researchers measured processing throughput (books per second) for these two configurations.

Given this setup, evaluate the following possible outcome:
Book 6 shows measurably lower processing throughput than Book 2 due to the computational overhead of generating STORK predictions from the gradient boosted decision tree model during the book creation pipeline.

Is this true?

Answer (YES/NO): NO